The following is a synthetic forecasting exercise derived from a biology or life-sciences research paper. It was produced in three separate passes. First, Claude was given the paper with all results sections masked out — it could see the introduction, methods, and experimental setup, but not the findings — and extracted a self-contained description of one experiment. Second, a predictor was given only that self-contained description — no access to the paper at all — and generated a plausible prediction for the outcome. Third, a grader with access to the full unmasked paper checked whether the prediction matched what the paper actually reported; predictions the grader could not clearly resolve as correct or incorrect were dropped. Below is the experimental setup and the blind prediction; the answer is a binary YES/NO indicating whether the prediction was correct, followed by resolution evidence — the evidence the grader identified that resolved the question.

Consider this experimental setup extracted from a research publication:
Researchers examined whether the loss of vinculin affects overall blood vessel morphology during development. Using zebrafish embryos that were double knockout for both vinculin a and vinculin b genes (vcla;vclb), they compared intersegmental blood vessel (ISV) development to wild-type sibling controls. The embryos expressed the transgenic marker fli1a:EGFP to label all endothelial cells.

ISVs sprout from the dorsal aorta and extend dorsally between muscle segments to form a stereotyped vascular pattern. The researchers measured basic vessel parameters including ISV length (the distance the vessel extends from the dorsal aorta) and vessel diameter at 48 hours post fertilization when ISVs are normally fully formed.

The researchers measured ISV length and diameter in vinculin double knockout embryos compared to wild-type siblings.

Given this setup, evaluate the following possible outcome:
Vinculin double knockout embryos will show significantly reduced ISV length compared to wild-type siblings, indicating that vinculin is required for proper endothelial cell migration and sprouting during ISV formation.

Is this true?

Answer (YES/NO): YES